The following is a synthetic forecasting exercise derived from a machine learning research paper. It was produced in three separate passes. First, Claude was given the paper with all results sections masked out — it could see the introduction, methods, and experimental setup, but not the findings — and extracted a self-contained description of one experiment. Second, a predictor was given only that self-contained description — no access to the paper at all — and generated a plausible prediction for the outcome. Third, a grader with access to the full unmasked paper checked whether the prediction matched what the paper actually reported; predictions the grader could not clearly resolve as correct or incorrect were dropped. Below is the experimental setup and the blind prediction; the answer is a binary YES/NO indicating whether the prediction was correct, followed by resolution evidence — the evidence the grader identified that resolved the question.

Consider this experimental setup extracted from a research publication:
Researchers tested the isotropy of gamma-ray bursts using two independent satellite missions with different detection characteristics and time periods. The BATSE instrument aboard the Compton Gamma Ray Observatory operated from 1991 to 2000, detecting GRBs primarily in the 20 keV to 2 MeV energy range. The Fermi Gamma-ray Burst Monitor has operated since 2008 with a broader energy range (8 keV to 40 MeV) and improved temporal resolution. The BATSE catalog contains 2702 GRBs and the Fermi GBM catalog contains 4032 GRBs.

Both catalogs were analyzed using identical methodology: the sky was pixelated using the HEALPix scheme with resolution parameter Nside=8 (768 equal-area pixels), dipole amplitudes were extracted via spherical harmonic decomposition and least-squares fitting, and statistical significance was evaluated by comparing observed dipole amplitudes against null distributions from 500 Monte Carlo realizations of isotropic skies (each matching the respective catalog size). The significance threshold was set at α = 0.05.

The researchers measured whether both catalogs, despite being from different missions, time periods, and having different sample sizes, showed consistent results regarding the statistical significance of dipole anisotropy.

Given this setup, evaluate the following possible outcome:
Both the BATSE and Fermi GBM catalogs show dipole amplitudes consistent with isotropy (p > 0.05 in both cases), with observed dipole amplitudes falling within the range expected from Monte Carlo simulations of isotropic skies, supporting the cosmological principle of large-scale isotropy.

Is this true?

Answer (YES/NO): YES